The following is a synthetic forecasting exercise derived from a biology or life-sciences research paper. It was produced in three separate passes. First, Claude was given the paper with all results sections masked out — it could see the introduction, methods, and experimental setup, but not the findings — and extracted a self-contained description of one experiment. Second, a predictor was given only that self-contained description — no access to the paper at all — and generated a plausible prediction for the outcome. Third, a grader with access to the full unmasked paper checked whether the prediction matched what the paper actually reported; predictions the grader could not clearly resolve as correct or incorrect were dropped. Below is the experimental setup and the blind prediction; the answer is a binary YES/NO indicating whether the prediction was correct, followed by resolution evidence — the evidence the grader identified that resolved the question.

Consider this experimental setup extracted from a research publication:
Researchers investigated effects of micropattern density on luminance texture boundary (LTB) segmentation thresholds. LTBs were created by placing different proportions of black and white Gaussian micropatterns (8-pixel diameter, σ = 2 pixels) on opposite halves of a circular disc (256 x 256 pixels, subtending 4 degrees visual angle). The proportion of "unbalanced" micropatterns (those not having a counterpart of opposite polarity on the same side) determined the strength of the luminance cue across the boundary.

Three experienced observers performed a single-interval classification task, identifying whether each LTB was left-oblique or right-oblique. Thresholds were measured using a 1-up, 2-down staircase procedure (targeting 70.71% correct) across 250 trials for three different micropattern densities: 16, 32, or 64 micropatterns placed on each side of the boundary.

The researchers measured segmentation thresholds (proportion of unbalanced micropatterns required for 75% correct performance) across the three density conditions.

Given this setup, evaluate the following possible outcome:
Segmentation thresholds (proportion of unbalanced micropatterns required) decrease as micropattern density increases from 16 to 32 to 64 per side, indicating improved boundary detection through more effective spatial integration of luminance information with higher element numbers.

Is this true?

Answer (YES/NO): NO